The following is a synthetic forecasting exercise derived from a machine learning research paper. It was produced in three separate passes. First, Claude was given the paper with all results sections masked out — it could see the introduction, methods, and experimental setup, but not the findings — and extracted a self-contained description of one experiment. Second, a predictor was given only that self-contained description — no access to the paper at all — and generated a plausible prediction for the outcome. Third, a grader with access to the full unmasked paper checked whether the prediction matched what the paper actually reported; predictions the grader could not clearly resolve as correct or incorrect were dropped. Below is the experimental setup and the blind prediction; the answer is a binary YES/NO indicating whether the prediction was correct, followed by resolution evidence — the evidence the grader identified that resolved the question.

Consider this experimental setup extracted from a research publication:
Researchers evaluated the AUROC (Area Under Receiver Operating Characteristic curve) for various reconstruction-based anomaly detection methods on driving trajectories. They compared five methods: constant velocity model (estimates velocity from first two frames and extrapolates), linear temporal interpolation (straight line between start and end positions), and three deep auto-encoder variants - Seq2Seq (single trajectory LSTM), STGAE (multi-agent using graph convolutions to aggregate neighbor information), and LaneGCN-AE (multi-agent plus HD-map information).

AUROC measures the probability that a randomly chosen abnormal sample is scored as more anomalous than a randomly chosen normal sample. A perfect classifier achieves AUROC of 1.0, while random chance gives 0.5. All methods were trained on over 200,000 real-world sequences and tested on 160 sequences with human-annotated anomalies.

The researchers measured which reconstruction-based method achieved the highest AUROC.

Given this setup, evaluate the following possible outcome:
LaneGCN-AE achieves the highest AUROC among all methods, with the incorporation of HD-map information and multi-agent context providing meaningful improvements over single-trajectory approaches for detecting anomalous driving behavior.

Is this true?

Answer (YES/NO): NO